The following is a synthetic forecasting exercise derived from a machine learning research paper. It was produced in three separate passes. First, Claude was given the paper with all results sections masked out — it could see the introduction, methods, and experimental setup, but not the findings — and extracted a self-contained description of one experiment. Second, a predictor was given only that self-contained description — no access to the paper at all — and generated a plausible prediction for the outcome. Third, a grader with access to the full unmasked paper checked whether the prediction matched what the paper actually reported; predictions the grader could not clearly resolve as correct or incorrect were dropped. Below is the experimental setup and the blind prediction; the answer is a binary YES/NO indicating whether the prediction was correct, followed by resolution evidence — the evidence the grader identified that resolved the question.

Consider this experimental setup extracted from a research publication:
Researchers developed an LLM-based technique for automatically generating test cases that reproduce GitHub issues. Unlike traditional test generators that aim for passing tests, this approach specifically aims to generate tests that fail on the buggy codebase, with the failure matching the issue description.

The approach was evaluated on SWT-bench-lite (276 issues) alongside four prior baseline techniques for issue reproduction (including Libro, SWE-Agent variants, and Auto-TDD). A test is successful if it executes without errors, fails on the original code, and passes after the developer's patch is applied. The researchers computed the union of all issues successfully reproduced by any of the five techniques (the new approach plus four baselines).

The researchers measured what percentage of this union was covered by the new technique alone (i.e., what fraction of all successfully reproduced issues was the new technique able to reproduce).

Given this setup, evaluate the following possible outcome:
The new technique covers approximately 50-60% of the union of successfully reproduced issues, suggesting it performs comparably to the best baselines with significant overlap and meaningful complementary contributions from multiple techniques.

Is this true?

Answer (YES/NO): NO